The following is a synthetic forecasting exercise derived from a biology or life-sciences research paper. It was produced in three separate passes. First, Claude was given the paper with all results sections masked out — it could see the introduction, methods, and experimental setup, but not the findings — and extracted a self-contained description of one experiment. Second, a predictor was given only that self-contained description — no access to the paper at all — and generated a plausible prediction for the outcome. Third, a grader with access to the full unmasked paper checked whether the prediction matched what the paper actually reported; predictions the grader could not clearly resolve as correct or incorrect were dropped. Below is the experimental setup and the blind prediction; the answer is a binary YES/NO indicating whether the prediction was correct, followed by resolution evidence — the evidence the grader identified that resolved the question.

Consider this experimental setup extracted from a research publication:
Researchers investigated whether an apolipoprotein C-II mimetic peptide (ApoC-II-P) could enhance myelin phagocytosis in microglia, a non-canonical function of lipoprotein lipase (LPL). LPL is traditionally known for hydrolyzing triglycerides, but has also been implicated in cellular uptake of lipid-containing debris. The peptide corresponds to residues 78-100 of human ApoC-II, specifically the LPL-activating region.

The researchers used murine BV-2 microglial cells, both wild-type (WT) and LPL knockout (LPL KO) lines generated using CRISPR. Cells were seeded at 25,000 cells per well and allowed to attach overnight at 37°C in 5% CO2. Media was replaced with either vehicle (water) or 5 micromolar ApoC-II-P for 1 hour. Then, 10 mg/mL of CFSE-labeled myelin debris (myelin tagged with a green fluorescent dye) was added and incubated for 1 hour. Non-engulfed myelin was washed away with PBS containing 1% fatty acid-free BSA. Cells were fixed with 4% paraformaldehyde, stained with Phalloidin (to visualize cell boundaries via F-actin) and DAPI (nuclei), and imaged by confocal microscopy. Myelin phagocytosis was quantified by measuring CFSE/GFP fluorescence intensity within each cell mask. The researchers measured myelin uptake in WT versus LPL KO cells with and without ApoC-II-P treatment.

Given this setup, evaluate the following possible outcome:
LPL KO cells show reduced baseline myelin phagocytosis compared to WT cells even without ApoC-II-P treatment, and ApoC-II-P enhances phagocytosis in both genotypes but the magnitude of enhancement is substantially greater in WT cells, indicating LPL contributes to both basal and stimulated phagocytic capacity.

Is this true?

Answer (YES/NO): NO